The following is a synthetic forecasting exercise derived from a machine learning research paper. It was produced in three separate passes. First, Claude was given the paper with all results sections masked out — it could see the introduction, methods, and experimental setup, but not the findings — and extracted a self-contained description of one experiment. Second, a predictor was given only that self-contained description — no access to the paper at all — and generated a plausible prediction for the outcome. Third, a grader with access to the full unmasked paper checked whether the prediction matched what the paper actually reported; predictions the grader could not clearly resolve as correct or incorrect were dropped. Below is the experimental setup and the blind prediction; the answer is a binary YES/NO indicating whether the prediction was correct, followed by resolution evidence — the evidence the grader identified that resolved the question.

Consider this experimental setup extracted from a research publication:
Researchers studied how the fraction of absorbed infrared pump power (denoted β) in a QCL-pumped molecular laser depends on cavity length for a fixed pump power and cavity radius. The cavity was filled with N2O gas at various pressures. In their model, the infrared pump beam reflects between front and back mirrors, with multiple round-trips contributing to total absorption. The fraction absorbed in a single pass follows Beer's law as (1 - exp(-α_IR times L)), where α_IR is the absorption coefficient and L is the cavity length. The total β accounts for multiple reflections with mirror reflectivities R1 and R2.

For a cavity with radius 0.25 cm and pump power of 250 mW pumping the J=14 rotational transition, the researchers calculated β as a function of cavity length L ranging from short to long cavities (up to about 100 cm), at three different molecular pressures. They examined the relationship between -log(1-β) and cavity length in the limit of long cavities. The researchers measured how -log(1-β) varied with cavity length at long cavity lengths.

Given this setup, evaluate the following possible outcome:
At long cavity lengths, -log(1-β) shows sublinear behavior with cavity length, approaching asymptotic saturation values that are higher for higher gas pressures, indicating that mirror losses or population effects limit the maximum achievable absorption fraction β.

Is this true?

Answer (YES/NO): NO